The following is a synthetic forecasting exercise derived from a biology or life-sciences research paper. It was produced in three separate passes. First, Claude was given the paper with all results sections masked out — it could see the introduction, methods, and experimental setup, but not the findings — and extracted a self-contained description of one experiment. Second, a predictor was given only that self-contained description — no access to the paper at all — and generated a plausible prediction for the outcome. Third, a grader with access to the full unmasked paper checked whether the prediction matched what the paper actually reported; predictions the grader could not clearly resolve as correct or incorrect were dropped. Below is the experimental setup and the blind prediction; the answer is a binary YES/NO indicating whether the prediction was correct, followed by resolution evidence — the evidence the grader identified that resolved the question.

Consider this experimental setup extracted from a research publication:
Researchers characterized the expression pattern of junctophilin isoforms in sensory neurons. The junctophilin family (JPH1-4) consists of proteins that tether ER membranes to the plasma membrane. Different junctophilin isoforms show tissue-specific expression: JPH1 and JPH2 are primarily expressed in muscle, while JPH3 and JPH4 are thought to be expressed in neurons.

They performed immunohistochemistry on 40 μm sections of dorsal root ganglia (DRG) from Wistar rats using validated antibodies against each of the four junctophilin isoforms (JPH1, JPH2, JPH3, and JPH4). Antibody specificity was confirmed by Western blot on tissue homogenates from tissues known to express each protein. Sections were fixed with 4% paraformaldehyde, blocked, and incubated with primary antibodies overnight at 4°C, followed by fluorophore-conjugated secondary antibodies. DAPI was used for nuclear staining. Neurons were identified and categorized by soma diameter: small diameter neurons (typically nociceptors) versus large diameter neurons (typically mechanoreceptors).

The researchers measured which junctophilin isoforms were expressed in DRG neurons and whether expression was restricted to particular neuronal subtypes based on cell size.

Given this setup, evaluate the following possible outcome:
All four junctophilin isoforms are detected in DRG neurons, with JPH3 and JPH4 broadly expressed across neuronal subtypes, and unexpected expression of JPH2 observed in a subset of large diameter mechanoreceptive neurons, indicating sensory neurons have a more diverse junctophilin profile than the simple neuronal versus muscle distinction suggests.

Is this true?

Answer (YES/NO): NO